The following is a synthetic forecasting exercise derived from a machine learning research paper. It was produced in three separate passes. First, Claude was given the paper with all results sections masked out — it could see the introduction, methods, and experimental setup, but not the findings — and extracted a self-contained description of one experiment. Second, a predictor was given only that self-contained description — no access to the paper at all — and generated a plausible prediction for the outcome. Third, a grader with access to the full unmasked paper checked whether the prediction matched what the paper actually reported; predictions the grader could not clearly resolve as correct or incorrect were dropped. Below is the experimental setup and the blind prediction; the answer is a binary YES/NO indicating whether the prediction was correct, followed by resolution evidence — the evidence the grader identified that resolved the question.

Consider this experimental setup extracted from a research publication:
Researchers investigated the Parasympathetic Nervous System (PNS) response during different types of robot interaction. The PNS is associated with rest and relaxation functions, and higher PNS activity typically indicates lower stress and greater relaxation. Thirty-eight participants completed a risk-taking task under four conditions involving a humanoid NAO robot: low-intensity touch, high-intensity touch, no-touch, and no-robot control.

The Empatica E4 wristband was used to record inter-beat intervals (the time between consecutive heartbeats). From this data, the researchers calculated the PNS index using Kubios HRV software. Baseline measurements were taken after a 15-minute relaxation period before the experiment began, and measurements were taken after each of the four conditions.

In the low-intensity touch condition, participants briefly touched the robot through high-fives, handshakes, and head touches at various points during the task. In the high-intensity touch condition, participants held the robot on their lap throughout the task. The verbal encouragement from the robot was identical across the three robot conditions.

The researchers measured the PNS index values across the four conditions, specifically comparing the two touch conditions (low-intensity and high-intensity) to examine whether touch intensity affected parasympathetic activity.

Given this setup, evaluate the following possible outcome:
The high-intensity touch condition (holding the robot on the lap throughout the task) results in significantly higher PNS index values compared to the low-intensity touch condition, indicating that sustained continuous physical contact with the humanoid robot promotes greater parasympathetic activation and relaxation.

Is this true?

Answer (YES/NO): NO